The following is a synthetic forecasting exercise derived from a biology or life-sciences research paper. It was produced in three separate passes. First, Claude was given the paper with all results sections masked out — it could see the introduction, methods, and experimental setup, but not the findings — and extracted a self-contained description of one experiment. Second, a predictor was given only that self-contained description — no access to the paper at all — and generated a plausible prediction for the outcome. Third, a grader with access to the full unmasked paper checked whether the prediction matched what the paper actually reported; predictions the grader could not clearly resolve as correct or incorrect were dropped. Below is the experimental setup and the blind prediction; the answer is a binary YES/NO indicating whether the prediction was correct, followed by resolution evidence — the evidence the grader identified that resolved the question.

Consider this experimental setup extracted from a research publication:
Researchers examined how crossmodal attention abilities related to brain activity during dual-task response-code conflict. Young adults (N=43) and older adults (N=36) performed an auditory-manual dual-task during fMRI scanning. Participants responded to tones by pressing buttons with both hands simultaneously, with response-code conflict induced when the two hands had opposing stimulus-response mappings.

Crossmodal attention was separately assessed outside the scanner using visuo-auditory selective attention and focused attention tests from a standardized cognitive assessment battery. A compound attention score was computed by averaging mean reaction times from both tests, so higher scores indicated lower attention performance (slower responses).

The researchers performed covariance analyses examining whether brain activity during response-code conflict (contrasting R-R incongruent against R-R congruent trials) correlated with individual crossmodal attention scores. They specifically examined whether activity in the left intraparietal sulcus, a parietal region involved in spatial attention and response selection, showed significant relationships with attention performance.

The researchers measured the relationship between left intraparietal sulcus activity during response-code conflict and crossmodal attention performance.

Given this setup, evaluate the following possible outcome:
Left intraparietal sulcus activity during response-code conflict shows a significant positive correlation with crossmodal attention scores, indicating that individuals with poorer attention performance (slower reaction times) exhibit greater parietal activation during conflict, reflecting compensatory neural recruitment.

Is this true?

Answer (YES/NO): NO